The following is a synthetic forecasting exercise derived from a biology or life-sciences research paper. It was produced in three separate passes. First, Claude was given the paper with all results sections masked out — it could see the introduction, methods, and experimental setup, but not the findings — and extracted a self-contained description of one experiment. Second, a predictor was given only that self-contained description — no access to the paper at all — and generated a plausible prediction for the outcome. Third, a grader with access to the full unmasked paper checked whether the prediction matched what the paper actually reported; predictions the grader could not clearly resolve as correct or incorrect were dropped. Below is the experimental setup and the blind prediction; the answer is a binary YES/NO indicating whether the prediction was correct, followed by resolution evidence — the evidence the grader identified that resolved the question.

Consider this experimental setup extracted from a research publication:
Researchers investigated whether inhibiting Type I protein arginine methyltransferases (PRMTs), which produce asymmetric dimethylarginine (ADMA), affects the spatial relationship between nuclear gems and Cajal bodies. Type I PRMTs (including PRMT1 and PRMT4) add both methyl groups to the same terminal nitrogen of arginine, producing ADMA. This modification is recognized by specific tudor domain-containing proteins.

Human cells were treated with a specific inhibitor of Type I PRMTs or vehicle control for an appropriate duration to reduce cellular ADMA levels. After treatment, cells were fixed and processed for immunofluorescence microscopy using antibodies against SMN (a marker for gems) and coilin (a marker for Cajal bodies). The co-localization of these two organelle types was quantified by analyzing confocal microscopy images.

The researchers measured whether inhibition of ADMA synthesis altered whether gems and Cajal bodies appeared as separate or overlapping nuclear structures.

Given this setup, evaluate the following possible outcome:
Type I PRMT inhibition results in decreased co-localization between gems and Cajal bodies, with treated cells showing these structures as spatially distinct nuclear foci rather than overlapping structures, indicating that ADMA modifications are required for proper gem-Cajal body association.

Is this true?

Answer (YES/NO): NO